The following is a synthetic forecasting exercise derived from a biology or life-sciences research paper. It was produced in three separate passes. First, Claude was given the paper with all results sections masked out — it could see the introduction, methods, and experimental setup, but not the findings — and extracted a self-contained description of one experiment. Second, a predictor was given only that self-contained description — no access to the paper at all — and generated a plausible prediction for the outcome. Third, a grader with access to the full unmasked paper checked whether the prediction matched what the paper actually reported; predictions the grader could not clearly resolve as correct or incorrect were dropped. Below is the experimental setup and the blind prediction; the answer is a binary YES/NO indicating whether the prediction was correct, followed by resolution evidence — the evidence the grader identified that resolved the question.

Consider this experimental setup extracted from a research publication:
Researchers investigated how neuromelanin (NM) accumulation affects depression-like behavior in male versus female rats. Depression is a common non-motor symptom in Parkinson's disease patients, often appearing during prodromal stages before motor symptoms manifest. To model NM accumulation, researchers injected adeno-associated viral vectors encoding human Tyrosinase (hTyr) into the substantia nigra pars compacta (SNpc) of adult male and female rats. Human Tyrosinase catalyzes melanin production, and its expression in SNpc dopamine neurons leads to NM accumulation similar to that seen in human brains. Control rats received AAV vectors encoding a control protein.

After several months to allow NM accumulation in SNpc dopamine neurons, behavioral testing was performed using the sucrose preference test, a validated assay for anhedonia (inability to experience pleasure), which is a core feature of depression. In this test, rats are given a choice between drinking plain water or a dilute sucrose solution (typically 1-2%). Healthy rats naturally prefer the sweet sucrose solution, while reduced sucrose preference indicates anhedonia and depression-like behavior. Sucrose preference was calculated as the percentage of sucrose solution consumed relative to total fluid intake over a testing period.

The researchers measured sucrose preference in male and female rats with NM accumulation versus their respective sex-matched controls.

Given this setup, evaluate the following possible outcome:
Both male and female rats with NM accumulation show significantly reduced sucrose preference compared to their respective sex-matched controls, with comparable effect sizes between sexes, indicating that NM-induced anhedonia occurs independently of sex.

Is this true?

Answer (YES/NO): NO